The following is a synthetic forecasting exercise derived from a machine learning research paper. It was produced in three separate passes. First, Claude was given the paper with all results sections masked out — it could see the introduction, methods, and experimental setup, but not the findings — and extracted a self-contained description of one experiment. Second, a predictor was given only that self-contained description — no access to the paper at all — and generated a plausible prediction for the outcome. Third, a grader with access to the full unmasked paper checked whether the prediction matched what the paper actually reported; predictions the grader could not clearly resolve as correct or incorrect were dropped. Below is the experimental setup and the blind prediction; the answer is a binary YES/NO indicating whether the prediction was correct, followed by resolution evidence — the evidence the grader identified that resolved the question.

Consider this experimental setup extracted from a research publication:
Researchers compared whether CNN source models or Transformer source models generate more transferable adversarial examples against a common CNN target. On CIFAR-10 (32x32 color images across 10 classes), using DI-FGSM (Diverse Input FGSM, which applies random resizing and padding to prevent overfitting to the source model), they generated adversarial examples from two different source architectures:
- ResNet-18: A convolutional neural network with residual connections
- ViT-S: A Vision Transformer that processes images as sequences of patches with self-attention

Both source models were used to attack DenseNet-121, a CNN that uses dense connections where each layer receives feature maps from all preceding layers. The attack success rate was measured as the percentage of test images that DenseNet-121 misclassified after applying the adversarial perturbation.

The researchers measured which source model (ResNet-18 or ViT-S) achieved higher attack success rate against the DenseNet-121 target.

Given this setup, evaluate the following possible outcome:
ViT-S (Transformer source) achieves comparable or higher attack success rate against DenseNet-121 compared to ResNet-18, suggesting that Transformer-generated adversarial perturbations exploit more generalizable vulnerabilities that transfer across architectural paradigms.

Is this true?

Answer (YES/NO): NO